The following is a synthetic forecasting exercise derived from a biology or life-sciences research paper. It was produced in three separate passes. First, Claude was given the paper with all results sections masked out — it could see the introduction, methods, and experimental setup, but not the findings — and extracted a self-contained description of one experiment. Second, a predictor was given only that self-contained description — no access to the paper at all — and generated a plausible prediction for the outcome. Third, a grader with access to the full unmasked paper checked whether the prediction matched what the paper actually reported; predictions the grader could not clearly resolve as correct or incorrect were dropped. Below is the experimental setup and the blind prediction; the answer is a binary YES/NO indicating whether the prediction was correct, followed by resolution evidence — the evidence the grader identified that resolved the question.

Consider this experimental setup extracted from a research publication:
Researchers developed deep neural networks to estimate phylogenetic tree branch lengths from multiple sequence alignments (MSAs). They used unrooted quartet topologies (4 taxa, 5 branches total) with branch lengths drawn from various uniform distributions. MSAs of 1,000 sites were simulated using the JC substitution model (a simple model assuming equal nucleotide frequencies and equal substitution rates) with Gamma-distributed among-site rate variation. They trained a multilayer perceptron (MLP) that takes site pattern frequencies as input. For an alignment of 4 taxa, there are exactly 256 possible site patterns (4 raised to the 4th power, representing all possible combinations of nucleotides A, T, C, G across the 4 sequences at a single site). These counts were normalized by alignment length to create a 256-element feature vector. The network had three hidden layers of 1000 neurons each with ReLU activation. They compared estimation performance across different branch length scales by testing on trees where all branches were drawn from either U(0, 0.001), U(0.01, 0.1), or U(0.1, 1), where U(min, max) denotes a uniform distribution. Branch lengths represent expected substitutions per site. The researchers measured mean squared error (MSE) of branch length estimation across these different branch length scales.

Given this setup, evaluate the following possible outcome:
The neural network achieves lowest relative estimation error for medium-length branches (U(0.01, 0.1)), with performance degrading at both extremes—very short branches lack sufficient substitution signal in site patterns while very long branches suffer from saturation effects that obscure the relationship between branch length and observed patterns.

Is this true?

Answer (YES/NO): NO